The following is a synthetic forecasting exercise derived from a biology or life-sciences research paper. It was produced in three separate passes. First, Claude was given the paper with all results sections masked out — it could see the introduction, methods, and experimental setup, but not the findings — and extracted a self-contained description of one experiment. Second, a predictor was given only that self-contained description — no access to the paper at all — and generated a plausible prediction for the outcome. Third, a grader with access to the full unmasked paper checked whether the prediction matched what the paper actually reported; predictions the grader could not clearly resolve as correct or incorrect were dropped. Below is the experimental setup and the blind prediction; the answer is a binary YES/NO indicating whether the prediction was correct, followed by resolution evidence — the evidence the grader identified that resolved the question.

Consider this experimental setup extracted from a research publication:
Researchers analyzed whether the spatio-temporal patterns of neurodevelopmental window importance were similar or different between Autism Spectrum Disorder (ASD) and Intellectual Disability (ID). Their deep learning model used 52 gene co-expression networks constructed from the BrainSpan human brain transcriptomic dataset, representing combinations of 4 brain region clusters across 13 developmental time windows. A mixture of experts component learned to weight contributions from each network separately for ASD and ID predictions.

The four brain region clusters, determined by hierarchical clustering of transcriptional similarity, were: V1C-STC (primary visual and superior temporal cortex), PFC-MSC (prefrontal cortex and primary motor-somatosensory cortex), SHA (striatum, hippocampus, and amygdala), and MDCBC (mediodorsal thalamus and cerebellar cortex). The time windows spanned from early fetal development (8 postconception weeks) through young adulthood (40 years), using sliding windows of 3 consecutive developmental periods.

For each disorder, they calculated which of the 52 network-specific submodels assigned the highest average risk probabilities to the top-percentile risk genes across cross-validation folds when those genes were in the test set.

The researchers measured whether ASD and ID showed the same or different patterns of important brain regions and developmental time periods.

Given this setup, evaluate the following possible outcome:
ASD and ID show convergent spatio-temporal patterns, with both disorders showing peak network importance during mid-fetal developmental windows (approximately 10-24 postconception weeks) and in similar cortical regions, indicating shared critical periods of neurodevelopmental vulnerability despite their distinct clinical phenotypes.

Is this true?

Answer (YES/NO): NO